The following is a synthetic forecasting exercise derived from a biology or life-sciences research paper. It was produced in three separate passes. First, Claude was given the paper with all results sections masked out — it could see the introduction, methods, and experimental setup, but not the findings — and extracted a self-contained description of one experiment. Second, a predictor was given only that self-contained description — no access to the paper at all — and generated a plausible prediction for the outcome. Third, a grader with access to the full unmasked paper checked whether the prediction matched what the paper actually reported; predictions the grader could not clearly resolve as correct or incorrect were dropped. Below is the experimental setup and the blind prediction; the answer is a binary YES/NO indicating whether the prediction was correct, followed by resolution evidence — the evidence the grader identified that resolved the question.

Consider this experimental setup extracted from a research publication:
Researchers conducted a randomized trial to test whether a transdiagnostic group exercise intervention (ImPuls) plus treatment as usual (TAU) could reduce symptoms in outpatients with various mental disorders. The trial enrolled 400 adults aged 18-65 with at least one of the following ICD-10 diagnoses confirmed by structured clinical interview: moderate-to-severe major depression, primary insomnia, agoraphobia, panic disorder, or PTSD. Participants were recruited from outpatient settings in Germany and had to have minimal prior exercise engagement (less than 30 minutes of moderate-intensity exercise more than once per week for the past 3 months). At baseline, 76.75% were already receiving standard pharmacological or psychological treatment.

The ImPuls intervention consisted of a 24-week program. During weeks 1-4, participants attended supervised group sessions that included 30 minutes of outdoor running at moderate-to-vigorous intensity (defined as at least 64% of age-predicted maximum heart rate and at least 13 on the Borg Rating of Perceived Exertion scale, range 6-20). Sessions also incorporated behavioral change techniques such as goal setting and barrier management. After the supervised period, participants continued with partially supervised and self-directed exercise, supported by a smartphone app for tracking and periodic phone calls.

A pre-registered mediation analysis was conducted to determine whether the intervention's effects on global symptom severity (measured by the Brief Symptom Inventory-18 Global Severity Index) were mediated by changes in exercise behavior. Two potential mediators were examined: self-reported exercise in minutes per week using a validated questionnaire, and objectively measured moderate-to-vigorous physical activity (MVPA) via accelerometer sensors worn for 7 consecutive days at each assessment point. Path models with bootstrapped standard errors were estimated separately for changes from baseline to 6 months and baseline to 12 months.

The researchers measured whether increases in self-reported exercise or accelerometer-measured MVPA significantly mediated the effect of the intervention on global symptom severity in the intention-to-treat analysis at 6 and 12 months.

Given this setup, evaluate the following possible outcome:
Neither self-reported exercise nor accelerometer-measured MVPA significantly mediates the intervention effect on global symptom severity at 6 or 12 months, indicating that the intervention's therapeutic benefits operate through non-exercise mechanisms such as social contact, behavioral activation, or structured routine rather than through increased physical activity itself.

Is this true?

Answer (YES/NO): NO